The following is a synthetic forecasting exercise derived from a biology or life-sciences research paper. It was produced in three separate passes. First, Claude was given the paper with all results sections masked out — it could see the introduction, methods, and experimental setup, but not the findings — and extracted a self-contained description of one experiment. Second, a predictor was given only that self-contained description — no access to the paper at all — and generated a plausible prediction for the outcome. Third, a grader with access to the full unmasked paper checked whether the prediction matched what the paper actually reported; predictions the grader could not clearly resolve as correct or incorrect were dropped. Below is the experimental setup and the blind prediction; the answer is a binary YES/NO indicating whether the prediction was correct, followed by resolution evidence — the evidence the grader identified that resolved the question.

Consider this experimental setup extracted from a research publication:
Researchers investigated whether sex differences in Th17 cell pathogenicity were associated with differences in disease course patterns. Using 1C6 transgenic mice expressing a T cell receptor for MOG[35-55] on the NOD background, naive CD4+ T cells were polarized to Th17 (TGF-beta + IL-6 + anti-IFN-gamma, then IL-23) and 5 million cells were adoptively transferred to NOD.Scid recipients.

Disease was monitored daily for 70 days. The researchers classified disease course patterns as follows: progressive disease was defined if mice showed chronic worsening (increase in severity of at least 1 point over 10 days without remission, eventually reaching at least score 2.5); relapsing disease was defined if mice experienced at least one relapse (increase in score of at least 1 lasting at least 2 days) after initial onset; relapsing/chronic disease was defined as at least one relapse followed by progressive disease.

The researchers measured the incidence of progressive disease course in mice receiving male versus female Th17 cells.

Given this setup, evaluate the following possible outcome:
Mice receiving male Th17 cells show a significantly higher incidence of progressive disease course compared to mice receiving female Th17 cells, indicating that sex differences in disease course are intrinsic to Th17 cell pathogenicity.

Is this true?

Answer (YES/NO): YES